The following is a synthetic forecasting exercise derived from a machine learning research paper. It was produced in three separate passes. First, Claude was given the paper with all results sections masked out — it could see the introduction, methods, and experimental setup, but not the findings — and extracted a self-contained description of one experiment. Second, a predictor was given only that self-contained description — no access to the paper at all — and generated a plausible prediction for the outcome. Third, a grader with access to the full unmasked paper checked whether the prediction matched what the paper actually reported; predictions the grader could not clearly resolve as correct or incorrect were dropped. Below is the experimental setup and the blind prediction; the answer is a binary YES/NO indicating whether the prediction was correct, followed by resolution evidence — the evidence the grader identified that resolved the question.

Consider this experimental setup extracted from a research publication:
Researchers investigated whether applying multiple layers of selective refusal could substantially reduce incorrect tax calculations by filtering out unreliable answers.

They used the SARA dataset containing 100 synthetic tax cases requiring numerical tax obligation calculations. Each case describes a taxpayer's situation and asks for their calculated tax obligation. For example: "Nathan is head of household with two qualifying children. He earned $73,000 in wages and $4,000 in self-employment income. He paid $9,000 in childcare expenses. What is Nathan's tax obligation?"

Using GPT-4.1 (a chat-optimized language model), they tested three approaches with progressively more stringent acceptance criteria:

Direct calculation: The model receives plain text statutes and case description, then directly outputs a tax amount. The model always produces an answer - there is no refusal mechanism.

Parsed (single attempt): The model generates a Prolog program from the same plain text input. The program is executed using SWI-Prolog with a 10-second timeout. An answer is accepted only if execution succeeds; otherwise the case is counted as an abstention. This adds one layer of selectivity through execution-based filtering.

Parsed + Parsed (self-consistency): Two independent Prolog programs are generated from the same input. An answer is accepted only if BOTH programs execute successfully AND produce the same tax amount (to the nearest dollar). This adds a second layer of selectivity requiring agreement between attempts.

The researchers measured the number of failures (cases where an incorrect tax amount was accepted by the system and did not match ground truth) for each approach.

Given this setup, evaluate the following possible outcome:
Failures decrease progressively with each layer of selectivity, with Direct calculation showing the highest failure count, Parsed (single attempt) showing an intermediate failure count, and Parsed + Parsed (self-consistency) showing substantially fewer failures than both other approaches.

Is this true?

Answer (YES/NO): YES